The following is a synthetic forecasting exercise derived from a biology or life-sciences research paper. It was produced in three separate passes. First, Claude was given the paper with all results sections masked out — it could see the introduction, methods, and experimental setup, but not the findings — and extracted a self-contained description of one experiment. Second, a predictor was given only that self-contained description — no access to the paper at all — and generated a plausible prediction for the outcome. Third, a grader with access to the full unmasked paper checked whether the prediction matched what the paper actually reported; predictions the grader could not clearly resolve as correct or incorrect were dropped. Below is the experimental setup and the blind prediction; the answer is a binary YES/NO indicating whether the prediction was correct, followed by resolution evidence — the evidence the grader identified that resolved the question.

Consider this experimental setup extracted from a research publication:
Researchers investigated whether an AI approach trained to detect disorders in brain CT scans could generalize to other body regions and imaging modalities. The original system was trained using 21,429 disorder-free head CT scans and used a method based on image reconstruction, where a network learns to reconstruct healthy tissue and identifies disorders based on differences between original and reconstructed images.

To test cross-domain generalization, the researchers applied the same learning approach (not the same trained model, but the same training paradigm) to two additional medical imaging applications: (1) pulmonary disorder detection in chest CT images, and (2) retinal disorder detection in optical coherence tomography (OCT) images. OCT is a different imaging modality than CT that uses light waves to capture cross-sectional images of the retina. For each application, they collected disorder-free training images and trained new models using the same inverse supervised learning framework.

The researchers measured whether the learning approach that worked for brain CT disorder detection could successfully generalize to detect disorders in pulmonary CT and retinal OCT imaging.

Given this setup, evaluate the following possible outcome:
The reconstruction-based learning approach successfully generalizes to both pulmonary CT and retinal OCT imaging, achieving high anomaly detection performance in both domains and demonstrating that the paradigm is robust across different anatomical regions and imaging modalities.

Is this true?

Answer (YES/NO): YES